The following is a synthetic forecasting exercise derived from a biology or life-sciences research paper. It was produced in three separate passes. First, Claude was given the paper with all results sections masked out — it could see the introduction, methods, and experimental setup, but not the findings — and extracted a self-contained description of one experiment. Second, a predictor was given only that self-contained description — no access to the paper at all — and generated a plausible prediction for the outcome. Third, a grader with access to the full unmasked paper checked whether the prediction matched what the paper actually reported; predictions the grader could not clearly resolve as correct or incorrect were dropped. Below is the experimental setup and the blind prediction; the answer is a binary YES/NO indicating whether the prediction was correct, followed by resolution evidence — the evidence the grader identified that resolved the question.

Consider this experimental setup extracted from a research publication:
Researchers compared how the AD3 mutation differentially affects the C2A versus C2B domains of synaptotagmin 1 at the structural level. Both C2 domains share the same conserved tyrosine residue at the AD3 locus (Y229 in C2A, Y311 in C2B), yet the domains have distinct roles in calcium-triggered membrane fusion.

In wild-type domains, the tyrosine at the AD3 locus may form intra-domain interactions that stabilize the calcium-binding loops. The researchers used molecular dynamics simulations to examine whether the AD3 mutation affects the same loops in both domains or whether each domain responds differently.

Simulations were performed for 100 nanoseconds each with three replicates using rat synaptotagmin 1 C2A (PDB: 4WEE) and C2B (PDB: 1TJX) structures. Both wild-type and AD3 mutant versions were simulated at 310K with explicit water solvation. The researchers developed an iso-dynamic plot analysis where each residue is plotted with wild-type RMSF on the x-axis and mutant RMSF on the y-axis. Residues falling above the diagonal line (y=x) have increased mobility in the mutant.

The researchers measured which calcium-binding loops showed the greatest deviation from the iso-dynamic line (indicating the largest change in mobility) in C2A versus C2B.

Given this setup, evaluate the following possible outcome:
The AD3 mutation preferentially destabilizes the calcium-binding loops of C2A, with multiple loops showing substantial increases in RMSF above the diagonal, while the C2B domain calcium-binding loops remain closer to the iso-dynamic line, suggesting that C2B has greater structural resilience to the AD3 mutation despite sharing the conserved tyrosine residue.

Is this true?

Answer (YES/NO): NO